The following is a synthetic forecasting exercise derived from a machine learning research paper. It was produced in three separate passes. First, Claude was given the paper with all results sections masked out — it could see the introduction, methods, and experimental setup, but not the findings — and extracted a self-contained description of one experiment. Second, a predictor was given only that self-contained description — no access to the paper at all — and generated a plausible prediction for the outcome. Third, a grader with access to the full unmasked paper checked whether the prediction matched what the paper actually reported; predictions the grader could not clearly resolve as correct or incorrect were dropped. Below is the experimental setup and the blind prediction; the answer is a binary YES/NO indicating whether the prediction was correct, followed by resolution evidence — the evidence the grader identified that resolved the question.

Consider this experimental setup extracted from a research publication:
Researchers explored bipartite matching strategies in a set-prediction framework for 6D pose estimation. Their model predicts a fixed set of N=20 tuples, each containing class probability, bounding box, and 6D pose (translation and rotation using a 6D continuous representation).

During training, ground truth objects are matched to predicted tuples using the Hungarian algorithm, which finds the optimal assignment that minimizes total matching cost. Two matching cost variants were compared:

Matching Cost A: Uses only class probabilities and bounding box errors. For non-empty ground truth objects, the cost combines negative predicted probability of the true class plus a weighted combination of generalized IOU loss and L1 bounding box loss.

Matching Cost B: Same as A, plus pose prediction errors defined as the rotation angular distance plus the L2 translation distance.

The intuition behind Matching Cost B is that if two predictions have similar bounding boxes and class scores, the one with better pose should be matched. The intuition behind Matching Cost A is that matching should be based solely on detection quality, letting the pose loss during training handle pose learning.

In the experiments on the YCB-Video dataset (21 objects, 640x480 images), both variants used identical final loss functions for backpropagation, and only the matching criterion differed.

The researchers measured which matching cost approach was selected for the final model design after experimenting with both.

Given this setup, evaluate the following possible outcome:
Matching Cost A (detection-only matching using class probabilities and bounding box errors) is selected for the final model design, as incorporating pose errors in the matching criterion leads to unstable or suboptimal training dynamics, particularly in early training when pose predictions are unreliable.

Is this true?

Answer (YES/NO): NO